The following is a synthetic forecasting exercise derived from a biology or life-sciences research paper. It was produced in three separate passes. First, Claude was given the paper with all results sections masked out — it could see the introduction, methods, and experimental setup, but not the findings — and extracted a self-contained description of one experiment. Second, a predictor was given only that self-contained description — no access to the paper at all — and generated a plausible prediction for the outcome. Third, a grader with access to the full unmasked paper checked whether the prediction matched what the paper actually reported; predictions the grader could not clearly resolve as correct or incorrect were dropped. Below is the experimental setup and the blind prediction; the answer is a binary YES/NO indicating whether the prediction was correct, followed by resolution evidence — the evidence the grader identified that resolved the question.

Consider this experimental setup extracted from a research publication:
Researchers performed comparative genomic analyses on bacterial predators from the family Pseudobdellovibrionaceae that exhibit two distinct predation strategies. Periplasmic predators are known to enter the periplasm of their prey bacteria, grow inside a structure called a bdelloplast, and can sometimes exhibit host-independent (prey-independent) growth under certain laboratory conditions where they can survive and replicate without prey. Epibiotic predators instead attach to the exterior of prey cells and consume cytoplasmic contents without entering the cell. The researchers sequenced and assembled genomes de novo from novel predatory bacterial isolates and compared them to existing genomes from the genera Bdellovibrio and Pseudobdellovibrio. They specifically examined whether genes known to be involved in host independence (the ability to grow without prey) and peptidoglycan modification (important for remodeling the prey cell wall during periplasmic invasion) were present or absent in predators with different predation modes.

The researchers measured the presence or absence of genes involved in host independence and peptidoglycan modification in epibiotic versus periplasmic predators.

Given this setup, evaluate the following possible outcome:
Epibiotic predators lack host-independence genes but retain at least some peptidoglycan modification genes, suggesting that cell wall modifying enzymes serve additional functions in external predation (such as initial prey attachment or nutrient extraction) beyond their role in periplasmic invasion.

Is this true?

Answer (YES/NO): NO